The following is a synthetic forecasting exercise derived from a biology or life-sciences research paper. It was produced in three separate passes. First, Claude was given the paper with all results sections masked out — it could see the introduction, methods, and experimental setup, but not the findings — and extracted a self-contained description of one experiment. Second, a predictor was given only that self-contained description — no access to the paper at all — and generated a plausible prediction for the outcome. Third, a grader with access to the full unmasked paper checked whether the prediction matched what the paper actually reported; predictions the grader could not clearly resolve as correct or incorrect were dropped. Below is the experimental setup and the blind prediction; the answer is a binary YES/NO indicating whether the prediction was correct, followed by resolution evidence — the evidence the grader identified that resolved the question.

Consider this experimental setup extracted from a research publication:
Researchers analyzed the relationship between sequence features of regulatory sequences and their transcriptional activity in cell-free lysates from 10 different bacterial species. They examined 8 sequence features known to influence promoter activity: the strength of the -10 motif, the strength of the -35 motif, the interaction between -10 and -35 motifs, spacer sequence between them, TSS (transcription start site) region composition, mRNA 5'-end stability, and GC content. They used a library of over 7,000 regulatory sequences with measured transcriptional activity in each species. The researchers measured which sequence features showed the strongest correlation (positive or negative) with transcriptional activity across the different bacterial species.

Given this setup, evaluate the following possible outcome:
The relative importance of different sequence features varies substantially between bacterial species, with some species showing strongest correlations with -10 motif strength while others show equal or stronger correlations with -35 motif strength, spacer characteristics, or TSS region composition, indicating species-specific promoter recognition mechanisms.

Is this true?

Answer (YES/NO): NO